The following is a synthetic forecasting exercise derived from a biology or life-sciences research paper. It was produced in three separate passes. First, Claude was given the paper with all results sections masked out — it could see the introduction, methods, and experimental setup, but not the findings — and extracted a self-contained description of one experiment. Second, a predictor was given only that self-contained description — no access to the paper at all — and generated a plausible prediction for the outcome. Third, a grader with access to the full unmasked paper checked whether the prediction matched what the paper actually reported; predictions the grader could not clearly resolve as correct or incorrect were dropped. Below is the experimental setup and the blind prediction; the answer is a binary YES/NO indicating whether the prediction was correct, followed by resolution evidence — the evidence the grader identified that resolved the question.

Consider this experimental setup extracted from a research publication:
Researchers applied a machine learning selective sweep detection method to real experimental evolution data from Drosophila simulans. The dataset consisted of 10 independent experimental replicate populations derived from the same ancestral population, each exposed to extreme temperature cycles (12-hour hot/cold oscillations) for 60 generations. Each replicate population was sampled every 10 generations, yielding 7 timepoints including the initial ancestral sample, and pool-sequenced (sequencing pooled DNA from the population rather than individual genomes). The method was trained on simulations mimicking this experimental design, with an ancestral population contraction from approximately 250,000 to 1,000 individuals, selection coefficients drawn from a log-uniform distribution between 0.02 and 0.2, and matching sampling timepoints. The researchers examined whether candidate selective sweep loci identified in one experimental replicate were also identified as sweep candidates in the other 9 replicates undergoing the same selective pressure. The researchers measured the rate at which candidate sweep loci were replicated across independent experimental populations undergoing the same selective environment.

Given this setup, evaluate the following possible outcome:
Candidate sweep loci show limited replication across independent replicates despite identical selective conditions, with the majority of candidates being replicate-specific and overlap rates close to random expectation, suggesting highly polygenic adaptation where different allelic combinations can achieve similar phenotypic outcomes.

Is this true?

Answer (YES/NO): NO